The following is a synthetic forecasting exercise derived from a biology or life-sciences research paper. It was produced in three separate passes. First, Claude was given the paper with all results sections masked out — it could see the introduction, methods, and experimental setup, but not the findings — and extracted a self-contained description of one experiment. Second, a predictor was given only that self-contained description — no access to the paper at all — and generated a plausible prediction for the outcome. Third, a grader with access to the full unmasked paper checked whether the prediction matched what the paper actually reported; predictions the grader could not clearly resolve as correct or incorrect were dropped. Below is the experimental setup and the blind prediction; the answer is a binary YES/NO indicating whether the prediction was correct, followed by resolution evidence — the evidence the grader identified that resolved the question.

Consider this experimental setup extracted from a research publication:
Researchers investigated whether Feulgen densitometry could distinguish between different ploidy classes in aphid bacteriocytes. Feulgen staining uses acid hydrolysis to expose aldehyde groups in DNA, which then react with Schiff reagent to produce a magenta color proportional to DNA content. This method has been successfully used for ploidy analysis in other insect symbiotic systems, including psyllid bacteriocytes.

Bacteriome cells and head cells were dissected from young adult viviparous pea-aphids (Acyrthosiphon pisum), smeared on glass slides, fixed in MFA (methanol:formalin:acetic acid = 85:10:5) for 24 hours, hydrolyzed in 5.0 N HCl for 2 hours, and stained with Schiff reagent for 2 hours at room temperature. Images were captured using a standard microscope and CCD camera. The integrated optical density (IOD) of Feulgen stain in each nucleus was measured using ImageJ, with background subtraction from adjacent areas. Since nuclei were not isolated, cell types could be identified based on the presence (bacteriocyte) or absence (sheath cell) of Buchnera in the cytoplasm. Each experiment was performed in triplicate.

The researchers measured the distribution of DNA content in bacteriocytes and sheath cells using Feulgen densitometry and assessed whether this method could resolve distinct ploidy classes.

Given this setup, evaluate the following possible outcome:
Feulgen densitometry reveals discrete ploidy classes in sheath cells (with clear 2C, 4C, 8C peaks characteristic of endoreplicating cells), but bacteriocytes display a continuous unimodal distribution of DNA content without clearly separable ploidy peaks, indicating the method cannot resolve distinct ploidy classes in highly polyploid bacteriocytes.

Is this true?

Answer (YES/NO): NO